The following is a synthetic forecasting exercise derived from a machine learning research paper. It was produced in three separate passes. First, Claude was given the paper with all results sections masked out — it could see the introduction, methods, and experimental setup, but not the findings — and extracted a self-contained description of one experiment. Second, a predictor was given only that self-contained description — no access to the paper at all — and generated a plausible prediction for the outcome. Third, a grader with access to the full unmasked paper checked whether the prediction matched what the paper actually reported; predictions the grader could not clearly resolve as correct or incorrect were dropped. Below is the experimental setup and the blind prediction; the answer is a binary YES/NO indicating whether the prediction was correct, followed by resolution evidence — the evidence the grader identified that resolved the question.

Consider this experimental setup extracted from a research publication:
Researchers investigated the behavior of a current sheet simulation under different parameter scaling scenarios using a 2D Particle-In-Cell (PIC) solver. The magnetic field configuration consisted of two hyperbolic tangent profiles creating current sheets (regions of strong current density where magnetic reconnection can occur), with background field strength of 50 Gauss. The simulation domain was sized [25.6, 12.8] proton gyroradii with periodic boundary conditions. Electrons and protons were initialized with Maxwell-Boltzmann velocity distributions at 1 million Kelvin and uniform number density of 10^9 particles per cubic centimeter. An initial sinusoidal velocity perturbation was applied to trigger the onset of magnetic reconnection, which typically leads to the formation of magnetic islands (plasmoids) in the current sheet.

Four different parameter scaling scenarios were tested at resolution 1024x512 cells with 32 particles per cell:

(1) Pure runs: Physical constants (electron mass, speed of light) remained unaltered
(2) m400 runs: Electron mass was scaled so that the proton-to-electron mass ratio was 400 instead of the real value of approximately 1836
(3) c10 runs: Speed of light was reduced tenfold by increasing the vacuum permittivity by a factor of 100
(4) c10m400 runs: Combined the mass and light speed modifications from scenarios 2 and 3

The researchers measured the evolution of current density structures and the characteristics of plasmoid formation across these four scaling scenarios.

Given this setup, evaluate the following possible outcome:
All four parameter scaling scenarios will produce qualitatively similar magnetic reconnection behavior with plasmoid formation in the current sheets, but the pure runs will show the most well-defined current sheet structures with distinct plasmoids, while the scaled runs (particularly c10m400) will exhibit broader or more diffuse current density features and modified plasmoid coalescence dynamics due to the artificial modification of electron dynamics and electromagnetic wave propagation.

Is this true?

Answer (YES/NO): NO